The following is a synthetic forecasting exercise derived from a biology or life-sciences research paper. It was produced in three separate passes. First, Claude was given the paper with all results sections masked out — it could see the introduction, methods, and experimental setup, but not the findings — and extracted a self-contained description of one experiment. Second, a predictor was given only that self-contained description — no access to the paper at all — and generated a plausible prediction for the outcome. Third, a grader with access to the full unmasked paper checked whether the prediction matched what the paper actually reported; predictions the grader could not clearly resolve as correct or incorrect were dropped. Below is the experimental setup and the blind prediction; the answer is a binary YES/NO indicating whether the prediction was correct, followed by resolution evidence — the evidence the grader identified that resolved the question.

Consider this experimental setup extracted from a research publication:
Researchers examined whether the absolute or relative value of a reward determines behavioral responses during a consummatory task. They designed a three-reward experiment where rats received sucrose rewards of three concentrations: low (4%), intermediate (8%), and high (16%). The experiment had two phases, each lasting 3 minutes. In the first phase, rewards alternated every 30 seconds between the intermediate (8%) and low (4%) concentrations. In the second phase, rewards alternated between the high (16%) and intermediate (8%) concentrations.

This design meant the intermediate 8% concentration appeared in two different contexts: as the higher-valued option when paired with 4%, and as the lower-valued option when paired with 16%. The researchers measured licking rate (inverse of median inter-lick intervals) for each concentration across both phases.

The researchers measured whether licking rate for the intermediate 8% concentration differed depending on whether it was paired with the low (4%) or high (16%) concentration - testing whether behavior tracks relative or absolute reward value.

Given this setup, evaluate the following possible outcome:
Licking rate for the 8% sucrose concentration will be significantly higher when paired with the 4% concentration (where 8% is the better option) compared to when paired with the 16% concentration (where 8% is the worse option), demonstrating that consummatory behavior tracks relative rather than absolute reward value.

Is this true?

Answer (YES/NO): NO